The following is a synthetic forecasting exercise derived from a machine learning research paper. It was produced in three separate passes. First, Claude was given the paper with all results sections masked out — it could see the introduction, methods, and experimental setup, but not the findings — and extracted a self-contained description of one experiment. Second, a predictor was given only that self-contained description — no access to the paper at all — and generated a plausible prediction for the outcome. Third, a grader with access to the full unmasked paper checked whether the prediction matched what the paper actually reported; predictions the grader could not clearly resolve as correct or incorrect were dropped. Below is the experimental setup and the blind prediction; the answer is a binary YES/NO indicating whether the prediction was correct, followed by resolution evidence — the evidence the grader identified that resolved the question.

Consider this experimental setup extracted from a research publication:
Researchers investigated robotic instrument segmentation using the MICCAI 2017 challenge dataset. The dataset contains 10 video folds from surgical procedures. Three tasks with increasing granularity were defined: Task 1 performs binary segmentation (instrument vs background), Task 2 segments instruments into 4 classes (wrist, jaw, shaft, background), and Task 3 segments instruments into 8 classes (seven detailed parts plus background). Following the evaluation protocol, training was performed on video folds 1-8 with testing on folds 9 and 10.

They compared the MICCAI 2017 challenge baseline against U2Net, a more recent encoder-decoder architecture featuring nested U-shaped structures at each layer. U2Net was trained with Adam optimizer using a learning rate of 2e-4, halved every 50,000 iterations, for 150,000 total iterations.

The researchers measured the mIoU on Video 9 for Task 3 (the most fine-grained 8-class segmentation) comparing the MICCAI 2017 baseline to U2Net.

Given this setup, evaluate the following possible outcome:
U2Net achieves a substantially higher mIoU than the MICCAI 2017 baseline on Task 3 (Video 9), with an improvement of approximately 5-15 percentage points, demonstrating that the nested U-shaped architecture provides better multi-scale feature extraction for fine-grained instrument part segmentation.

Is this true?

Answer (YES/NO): NO